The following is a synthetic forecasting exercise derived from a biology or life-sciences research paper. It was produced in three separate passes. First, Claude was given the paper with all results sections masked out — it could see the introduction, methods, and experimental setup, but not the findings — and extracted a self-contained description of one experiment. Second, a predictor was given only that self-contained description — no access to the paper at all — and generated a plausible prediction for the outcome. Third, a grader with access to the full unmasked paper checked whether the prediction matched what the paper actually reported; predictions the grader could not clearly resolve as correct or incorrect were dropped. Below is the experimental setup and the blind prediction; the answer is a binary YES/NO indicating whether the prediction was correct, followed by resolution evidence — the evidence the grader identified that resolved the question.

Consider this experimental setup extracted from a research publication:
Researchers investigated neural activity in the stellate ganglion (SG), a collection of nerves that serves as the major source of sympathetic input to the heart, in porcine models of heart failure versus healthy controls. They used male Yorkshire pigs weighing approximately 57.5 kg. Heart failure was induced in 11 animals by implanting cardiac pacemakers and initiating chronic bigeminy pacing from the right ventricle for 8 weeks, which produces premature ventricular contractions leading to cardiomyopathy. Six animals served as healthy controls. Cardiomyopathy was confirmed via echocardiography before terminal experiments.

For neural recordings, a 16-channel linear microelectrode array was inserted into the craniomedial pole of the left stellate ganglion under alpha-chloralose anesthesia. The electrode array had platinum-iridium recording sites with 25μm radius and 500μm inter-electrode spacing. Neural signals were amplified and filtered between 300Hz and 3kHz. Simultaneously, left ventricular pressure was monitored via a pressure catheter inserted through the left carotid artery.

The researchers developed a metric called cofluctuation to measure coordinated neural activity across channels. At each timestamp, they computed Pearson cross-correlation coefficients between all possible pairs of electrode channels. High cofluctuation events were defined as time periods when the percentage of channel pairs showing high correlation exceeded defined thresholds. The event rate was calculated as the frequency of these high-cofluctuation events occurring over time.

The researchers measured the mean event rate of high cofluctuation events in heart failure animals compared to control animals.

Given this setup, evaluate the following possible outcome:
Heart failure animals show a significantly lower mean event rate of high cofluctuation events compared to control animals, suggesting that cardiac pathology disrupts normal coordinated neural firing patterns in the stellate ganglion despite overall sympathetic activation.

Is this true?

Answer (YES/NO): NO